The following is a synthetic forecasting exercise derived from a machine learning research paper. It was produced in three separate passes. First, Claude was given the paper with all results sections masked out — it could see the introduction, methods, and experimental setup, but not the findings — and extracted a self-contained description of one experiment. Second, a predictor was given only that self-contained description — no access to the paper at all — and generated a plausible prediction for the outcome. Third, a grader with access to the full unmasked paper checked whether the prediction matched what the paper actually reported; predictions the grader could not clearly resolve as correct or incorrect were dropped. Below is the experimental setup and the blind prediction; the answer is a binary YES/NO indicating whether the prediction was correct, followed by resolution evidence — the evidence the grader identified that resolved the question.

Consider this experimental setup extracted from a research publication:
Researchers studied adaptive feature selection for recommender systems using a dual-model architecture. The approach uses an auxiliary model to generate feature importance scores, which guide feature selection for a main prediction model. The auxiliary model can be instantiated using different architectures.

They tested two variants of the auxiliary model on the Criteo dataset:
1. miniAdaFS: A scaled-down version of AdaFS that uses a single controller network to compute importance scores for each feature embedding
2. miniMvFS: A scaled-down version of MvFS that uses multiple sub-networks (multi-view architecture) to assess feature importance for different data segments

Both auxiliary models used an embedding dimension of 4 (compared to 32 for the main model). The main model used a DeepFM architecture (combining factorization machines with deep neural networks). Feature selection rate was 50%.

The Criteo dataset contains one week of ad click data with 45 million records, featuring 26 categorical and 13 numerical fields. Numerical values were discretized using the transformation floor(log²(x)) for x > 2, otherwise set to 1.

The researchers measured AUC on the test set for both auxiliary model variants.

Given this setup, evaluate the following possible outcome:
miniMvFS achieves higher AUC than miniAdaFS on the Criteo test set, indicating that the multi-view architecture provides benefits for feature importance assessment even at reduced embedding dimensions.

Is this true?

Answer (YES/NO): YES